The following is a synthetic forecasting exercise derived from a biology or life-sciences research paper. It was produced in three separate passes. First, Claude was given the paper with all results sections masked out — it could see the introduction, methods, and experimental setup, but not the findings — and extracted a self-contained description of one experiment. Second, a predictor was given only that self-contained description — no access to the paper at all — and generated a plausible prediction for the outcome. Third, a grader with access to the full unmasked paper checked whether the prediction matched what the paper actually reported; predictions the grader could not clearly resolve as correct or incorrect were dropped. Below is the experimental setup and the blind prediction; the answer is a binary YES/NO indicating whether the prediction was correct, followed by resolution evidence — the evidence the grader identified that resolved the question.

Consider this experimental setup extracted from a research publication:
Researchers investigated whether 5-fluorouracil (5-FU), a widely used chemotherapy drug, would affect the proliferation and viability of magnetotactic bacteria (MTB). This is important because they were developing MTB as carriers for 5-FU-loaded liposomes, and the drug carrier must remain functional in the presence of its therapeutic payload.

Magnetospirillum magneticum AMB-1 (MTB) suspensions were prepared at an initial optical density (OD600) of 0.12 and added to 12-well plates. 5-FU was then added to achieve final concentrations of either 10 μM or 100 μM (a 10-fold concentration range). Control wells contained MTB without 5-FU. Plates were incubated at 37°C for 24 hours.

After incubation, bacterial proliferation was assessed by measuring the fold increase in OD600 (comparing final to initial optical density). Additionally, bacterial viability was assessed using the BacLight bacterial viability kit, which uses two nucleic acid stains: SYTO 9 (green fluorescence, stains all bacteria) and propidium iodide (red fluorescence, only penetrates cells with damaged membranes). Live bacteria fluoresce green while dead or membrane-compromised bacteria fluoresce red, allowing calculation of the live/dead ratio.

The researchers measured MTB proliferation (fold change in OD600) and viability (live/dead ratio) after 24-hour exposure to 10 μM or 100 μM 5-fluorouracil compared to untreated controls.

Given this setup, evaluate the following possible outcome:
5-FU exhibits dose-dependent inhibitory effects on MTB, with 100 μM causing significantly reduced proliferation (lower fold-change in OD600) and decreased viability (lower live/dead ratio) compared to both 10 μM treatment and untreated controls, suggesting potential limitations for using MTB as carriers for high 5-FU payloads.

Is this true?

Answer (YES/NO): NO